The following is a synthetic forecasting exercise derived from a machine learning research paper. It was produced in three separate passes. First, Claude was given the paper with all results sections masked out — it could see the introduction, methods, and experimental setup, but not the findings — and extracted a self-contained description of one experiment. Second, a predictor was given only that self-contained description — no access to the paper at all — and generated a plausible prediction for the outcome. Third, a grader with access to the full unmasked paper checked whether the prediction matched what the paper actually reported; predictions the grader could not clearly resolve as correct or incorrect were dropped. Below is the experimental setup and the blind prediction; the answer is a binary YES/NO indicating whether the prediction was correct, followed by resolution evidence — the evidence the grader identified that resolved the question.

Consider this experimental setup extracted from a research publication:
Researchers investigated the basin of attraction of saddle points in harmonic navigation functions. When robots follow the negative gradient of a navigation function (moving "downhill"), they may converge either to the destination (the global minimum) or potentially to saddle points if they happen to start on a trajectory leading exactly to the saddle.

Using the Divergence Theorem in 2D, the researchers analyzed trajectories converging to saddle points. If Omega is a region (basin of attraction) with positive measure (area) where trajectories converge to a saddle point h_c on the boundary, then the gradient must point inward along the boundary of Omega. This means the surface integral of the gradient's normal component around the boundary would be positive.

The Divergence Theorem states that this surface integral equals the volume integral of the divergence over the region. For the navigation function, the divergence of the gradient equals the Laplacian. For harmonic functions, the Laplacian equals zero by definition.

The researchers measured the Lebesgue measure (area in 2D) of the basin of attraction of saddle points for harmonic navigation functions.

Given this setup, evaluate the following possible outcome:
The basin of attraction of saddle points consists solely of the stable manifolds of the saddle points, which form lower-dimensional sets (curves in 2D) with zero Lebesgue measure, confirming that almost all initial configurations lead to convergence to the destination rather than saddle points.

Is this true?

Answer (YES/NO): NO